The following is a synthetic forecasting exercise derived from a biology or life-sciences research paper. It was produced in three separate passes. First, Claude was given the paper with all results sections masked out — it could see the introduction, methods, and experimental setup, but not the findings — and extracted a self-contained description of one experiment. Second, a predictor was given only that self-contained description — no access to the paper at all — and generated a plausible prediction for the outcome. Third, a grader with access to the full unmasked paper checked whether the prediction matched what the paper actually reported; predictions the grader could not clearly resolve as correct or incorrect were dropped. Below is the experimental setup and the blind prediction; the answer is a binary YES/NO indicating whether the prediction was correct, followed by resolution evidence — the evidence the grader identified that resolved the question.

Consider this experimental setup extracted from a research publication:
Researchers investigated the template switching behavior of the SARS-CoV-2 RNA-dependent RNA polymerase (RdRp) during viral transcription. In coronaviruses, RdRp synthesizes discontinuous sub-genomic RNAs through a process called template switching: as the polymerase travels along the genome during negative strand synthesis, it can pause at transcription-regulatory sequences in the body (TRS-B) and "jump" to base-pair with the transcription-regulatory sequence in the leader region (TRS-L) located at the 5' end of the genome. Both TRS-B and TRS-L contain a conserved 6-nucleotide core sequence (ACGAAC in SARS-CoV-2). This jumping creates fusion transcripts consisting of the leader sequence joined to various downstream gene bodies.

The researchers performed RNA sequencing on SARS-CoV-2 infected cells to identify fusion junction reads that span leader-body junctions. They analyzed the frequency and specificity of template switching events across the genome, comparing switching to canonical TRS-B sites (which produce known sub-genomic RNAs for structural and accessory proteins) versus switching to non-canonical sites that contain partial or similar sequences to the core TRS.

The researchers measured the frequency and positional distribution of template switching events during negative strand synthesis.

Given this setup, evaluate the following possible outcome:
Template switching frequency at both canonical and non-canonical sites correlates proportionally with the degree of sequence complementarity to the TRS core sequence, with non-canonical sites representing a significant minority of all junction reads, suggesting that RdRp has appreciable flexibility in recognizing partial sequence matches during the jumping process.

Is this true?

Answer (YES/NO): NO